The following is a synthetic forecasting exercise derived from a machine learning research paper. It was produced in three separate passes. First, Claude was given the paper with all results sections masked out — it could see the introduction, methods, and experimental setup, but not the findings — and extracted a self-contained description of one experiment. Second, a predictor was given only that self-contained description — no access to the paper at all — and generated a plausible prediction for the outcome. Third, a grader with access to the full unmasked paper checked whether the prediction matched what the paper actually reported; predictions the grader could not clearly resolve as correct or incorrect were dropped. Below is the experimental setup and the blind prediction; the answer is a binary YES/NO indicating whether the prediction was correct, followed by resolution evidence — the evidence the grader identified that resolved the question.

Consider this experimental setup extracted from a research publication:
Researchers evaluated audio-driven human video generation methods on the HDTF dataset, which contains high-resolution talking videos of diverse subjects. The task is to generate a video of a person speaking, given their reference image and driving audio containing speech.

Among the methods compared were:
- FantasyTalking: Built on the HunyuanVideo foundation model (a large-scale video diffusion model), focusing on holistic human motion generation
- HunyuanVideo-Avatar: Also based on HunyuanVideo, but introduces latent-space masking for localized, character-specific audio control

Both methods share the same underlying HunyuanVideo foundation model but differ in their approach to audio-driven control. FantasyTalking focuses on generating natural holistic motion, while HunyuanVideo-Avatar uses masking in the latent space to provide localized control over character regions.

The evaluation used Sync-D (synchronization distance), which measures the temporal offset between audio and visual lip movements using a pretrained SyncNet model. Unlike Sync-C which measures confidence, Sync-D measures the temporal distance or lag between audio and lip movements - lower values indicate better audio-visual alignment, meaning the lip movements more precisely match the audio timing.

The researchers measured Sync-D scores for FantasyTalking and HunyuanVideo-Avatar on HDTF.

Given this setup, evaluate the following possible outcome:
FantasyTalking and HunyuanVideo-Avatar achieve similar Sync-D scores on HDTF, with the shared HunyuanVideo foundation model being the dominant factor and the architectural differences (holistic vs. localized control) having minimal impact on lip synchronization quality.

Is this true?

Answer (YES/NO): NO